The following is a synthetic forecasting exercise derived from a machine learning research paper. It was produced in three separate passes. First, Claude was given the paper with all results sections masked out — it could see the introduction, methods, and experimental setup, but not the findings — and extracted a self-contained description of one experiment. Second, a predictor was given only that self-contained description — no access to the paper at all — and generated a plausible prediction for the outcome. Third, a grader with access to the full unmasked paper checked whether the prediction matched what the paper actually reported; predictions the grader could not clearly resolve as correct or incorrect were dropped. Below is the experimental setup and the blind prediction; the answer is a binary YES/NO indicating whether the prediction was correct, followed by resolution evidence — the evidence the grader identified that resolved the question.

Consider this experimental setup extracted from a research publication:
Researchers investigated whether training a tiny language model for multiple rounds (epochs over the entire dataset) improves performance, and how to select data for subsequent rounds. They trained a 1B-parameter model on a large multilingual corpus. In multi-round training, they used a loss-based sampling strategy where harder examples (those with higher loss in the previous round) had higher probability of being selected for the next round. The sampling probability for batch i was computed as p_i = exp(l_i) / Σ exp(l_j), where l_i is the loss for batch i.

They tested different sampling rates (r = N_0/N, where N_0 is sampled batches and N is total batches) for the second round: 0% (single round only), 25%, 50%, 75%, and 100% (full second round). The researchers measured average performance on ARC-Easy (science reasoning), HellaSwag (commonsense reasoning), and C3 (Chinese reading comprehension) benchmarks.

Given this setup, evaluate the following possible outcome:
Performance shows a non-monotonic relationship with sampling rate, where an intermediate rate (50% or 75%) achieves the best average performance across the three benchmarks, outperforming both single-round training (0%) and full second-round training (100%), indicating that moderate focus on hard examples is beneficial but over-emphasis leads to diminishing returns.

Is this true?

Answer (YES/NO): NO